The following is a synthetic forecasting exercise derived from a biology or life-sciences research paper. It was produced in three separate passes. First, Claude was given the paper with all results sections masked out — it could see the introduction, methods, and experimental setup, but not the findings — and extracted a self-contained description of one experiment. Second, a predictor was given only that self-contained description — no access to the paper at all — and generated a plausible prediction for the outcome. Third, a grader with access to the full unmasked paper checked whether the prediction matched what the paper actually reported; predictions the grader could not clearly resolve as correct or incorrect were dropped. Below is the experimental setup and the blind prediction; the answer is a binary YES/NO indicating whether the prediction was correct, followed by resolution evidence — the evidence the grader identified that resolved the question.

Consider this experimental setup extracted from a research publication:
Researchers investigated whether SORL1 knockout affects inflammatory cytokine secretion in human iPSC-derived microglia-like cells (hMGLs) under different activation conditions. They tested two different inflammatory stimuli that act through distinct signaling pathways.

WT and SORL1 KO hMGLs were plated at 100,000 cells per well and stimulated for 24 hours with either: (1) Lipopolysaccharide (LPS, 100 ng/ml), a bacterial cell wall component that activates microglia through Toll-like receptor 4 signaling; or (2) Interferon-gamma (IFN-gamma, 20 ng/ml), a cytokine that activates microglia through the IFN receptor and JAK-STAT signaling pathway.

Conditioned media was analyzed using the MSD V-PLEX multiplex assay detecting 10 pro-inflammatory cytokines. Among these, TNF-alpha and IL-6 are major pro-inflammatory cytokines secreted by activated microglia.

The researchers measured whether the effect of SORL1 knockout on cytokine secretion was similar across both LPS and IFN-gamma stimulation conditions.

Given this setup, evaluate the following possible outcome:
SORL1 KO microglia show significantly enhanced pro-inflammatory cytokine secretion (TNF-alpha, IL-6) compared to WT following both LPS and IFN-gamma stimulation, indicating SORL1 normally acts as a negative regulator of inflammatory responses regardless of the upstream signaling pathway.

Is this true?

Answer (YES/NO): NO